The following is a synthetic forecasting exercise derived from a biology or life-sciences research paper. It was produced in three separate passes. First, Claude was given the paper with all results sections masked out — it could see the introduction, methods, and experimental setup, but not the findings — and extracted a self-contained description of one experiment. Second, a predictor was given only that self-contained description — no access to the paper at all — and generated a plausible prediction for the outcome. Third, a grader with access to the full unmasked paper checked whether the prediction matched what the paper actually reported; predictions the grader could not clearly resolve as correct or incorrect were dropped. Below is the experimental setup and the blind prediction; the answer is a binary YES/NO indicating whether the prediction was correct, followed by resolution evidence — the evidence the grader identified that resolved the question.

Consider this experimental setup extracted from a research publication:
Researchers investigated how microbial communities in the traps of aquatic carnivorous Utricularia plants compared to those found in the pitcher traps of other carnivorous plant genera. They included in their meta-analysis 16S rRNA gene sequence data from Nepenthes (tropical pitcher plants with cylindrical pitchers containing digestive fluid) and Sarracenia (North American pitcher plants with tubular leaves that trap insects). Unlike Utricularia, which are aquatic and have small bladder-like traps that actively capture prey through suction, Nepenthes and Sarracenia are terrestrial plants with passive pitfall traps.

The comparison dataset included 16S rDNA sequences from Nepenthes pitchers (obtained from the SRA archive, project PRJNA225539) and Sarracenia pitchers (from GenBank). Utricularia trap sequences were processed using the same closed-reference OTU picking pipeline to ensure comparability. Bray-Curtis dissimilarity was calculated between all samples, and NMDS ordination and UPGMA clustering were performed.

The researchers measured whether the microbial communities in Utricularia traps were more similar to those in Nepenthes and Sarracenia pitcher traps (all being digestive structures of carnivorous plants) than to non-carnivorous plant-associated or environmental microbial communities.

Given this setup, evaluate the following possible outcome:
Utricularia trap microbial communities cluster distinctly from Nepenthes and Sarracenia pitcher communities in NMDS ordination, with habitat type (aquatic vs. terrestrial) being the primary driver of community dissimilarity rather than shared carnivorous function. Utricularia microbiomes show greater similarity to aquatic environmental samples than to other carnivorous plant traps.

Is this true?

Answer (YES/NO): NO